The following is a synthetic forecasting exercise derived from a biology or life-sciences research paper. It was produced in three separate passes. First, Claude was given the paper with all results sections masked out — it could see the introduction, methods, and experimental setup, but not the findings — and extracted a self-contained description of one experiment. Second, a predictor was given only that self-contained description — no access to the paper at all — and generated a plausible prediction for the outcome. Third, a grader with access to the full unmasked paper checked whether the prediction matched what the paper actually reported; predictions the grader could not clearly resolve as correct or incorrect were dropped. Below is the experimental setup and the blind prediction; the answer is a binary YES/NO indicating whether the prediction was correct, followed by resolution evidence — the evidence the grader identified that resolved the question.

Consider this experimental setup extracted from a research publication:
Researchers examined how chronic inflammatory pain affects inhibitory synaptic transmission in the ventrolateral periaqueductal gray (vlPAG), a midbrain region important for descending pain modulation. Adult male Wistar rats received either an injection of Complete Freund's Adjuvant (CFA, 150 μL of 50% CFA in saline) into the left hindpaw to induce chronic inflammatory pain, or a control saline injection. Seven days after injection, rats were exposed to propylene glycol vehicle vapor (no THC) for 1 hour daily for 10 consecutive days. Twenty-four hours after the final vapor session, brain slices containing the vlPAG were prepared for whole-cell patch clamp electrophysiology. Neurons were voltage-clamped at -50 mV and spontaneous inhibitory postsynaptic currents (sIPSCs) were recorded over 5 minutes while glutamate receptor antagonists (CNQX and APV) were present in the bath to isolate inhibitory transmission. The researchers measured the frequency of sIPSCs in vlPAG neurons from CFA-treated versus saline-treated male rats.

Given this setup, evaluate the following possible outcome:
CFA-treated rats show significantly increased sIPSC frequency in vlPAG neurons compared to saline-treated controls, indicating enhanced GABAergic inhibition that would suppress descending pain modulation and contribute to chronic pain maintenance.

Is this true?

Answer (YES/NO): NO